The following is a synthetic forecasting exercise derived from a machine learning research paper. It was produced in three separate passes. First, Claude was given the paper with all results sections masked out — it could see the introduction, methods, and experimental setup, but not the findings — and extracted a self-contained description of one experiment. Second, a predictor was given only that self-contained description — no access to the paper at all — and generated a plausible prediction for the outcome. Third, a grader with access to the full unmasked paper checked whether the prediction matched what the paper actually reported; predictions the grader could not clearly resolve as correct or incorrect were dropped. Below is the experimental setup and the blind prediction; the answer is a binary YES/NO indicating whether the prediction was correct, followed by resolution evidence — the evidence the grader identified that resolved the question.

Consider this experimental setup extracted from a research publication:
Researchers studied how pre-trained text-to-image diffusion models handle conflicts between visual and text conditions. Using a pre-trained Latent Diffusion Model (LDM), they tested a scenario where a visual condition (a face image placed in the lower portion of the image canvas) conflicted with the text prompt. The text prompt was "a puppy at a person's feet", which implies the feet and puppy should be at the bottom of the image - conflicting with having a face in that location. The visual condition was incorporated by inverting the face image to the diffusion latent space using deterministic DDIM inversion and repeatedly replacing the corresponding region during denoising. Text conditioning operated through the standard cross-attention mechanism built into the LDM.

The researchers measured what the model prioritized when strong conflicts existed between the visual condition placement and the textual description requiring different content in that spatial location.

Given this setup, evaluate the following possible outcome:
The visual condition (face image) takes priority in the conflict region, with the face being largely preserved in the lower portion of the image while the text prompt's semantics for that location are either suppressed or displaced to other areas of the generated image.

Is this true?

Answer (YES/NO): NO